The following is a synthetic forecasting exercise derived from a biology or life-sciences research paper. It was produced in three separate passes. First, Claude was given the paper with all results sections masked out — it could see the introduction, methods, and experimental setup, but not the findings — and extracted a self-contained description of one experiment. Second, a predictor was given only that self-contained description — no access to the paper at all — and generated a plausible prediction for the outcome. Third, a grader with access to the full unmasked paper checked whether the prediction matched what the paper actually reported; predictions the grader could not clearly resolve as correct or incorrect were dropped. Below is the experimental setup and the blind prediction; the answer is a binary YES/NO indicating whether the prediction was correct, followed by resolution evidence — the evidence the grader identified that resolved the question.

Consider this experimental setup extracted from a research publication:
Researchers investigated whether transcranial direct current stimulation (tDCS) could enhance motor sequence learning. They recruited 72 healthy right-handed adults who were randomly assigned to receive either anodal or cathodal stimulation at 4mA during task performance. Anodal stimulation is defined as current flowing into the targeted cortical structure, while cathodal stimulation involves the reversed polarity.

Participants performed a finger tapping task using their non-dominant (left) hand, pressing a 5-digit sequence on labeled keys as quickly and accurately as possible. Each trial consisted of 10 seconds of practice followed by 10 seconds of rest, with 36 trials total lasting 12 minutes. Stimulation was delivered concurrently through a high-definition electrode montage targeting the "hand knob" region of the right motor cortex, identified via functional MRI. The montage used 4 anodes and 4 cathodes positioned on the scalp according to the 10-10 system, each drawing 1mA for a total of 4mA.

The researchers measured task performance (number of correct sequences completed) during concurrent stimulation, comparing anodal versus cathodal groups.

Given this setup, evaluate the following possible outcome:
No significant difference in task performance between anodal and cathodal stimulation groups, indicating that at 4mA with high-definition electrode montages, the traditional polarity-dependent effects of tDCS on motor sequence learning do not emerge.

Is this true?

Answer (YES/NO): NO